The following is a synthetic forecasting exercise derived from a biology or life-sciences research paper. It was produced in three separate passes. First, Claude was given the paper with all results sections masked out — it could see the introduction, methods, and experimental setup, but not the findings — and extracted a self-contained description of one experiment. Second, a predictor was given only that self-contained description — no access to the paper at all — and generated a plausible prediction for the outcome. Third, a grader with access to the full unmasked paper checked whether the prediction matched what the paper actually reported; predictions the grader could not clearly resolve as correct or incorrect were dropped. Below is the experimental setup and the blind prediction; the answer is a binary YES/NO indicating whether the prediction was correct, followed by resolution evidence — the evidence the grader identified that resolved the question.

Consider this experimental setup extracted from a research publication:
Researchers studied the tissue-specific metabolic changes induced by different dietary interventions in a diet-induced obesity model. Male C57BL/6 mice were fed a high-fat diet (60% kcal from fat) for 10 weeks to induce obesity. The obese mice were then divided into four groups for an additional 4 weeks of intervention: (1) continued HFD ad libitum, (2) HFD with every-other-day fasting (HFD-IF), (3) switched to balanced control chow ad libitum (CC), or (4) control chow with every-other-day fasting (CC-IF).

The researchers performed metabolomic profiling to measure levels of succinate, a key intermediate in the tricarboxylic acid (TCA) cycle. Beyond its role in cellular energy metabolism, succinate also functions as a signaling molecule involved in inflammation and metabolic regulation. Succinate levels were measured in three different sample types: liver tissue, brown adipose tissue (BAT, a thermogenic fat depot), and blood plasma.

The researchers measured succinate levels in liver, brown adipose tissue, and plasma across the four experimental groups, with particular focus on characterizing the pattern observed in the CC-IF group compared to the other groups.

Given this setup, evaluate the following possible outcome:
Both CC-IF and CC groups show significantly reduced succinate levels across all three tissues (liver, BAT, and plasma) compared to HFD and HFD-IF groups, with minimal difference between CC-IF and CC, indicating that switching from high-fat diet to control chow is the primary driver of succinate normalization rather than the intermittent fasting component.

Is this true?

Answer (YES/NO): NO